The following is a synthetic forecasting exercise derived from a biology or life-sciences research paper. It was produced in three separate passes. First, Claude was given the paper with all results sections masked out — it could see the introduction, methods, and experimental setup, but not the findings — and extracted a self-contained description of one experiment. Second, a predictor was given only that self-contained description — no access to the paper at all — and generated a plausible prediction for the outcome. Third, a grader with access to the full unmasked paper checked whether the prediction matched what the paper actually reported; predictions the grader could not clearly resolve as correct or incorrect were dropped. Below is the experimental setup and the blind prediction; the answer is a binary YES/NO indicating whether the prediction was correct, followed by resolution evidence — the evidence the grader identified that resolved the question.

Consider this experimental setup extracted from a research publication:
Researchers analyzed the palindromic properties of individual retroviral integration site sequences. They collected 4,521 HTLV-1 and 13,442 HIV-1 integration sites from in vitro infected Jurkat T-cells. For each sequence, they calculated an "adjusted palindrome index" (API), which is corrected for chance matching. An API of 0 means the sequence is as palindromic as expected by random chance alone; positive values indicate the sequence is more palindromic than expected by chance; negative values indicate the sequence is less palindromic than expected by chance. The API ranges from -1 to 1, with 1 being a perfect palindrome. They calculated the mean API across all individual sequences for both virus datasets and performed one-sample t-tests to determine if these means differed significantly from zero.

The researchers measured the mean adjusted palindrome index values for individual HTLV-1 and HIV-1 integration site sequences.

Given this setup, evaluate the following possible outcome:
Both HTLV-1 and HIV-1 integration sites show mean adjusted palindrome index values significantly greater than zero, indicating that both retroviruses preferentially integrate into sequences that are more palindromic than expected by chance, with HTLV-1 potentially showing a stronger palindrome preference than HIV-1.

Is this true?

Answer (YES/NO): NO